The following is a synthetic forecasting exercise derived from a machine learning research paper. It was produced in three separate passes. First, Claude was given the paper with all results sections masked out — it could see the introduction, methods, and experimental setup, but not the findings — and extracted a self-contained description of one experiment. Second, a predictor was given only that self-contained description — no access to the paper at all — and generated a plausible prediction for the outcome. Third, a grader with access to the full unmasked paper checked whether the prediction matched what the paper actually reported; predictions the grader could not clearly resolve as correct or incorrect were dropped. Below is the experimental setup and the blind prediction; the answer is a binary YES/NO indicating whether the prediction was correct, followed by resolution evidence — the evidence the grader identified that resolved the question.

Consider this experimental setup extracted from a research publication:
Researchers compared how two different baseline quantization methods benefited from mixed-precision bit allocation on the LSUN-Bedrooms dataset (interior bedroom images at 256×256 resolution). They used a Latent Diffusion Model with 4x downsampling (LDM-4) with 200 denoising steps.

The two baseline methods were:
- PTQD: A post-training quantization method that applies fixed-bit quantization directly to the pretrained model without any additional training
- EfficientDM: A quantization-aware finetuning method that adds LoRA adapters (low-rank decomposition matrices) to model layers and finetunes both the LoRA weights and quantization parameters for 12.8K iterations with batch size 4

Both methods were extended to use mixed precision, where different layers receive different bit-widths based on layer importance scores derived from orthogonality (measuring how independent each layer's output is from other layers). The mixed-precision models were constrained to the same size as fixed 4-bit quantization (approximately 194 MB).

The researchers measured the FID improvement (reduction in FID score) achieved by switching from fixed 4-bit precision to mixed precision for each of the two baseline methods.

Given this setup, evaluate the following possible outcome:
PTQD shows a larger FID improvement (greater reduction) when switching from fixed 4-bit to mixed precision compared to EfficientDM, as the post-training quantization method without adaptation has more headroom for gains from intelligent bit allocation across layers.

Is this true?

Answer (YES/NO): NO